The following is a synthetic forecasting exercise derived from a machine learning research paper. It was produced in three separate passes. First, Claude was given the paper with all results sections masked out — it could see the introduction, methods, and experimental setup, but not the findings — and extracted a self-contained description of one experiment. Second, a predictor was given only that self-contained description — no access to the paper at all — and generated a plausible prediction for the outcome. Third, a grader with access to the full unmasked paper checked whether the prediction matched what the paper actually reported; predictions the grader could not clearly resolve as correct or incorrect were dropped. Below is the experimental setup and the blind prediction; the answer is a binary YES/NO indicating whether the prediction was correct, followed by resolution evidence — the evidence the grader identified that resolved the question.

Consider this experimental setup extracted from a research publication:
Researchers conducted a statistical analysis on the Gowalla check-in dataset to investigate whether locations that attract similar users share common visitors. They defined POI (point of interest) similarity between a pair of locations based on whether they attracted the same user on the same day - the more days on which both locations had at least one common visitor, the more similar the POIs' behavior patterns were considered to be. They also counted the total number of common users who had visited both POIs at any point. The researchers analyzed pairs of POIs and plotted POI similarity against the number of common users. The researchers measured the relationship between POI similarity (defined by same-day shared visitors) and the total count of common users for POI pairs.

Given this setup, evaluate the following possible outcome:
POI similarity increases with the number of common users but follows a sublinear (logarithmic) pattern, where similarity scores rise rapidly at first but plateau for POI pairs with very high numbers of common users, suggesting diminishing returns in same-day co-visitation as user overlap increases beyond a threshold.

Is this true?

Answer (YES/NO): NO